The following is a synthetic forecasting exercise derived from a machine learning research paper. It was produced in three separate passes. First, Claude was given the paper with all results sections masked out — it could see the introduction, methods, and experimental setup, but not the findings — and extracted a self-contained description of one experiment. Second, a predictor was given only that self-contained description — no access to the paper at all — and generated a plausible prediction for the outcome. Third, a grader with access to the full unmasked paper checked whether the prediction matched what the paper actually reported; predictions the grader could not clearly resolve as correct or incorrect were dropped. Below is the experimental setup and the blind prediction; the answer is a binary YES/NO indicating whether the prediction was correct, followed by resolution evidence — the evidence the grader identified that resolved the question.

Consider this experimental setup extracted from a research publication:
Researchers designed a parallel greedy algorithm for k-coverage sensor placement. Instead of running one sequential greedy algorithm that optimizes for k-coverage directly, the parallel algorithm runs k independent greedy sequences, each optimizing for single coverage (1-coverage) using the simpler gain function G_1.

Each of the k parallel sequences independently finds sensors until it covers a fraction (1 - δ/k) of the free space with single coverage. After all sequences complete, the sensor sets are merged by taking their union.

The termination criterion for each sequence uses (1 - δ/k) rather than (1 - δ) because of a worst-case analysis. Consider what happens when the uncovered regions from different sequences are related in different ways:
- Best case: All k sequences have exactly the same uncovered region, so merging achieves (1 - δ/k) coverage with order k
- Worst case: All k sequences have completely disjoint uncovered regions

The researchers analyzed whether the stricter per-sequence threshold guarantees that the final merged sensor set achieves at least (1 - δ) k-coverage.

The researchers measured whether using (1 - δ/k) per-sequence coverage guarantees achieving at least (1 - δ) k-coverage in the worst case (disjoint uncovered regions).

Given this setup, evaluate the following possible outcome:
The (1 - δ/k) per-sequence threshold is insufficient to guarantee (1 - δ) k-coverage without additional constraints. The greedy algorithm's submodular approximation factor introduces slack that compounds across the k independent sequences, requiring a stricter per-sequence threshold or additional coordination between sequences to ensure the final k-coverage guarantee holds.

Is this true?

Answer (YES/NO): NO